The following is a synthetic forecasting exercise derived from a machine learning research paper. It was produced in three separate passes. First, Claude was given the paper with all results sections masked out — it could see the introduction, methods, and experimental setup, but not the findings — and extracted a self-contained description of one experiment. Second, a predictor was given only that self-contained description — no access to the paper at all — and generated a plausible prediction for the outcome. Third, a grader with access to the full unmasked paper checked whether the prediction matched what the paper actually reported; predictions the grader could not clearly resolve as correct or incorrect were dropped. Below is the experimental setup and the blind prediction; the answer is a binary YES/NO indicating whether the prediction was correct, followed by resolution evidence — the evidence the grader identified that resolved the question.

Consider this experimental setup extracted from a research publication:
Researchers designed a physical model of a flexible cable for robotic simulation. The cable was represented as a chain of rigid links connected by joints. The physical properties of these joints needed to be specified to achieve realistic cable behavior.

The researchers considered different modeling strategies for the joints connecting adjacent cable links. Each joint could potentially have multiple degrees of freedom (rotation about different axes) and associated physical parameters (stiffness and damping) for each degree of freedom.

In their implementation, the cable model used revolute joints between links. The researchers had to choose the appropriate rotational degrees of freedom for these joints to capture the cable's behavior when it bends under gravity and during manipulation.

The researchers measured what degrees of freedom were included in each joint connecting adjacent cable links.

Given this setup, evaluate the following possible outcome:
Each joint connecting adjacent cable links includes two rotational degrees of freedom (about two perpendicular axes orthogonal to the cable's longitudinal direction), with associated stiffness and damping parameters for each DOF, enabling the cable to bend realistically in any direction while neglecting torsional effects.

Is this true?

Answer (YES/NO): NO